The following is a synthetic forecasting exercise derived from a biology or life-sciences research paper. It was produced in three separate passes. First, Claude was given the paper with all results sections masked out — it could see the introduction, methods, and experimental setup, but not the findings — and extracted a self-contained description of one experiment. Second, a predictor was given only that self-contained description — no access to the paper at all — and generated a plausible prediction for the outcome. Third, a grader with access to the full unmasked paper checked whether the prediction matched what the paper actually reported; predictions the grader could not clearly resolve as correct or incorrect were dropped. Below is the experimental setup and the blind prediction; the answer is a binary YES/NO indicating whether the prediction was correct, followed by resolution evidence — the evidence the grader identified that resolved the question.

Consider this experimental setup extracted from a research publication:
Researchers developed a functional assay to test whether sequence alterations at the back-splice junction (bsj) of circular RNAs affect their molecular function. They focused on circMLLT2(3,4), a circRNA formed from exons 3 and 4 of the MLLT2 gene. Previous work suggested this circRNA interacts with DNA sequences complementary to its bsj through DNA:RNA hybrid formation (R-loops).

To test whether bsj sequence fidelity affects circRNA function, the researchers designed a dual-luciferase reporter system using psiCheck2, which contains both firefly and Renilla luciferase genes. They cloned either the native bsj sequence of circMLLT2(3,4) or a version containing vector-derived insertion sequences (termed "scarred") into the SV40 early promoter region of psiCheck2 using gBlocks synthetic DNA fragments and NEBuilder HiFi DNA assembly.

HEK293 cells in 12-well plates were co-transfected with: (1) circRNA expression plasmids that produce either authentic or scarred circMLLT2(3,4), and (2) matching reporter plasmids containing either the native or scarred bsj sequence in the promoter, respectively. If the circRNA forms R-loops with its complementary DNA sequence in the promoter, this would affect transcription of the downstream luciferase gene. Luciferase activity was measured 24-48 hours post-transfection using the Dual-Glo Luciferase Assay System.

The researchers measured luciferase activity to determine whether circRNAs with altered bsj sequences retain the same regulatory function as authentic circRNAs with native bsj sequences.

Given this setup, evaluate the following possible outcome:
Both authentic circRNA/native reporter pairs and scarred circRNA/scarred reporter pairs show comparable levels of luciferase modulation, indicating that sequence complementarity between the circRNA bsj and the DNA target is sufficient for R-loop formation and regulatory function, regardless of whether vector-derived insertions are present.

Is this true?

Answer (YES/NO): NO